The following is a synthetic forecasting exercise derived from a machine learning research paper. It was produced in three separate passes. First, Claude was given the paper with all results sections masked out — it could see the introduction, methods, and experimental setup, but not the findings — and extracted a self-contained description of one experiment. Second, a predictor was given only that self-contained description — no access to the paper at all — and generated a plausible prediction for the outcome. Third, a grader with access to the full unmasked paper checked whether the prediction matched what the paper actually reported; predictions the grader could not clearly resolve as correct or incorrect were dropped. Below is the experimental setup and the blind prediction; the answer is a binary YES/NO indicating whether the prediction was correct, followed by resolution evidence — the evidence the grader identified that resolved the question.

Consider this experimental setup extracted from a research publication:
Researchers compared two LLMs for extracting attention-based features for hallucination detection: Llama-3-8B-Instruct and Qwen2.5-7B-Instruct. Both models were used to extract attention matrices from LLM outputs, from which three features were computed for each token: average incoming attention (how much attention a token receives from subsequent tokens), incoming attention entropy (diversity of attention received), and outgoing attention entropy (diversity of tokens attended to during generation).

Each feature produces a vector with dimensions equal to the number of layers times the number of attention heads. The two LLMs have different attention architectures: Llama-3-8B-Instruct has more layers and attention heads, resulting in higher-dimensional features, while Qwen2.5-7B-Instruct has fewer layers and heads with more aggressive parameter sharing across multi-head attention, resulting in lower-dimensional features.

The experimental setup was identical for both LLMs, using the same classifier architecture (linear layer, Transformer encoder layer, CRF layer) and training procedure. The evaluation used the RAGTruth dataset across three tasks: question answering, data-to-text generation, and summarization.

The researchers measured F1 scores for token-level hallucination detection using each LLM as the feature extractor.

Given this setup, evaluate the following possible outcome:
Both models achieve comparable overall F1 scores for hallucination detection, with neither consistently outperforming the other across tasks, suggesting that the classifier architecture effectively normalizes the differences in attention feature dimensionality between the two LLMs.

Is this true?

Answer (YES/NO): NO